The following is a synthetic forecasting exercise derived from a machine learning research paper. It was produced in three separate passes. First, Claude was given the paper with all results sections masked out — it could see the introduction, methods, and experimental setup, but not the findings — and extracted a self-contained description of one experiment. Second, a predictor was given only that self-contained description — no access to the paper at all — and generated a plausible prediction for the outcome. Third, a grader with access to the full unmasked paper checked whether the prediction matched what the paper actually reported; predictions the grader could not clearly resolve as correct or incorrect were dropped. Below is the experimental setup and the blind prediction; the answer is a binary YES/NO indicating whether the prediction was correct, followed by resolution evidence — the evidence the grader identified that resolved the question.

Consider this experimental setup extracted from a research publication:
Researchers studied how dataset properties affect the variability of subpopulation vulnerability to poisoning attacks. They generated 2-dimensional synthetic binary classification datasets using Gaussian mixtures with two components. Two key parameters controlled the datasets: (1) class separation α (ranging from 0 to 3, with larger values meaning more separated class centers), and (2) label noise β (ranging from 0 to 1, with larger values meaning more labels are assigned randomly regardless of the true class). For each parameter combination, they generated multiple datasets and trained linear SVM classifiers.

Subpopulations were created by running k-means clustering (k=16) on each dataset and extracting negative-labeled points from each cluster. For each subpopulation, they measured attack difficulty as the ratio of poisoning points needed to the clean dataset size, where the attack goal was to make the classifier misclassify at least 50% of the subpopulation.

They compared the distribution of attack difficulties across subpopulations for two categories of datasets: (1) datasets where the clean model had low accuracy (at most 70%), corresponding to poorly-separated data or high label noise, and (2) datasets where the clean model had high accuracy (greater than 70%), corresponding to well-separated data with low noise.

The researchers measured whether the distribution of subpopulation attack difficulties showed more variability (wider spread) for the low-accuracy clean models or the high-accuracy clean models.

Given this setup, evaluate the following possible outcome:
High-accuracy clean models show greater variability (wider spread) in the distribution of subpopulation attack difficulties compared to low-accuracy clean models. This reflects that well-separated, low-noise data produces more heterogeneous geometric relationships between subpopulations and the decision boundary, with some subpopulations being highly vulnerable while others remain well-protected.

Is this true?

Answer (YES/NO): YES